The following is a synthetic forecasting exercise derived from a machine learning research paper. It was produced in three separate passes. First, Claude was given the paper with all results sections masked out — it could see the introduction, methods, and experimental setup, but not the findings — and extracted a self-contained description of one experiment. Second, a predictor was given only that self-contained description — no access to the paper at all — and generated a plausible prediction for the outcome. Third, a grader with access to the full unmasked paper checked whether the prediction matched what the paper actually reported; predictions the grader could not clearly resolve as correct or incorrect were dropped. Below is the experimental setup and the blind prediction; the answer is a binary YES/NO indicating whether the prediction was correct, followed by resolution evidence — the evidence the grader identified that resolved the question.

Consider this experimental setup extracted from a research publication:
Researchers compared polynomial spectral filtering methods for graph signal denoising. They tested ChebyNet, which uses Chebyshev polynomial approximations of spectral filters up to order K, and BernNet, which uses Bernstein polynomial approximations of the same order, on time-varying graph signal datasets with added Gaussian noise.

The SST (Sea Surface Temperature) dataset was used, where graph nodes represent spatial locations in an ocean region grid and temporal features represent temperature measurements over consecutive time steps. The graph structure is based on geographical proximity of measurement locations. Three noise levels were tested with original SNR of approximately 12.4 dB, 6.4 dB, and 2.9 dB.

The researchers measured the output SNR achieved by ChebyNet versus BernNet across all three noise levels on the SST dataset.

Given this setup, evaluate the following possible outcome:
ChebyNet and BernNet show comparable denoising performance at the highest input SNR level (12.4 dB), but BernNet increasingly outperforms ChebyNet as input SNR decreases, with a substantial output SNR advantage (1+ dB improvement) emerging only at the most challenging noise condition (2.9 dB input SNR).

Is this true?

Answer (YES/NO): NO